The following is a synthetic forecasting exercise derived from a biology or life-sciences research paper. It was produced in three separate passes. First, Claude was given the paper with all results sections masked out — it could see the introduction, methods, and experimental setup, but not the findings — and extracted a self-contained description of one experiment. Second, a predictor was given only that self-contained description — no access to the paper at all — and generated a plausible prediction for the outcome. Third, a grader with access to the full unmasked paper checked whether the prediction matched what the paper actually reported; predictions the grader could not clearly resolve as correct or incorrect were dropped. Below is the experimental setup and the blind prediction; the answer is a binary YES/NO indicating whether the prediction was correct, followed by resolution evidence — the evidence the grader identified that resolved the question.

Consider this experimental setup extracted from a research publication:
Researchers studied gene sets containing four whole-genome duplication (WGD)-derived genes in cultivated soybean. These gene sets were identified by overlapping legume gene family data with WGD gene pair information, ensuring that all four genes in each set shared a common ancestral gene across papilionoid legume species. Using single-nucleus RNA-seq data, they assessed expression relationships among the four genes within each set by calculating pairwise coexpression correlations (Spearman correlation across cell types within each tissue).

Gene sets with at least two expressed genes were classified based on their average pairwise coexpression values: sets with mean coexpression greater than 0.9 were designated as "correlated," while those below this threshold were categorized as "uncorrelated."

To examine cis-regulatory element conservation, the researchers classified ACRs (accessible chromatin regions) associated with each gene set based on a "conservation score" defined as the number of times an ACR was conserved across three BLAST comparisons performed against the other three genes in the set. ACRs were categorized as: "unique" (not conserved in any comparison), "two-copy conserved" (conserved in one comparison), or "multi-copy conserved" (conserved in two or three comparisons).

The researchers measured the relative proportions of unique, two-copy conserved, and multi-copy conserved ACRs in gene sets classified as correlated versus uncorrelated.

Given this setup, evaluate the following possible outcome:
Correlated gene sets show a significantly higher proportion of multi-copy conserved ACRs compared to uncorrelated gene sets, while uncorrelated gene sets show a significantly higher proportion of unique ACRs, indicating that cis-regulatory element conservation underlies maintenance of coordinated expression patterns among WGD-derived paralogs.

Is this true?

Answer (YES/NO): NO